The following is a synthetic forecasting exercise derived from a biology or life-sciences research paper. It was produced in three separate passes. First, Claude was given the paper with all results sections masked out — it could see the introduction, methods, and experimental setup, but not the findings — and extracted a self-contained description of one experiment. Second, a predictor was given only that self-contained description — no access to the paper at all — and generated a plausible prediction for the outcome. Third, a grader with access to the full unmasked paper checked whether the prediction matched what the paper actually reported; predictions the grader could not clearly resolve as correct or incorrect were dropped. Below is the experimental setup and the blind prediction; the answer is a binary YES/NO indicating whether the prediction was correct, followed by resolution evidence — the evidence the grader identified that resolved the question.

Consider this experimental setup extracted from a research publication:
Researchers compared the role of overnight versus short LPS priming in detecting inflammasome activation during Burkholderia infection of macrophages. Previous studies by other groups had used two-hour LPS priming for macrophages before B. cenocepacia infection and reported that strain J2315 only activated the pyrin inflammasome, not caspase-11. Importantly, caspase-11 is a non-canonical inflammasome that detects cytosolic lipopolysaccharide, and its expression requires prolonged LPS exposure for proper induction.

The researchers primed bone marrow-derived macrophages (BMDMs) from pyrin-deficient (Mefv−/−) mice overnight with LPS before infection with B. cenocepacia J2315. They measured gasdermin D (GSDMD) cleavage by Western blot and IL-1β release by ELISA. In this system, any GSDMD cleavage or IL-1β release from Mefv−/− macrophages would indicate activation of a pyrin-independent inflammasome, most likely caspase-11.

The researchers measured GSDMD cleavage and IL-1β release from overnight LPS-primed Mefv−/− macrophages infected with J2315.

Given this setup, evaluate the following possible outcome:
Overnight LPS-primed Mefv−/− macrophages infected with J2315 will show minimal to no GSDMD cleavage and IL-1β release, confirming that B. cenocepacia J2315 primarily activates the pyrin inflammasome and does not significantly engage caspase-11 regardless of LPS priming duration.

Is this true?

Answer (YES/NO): NO